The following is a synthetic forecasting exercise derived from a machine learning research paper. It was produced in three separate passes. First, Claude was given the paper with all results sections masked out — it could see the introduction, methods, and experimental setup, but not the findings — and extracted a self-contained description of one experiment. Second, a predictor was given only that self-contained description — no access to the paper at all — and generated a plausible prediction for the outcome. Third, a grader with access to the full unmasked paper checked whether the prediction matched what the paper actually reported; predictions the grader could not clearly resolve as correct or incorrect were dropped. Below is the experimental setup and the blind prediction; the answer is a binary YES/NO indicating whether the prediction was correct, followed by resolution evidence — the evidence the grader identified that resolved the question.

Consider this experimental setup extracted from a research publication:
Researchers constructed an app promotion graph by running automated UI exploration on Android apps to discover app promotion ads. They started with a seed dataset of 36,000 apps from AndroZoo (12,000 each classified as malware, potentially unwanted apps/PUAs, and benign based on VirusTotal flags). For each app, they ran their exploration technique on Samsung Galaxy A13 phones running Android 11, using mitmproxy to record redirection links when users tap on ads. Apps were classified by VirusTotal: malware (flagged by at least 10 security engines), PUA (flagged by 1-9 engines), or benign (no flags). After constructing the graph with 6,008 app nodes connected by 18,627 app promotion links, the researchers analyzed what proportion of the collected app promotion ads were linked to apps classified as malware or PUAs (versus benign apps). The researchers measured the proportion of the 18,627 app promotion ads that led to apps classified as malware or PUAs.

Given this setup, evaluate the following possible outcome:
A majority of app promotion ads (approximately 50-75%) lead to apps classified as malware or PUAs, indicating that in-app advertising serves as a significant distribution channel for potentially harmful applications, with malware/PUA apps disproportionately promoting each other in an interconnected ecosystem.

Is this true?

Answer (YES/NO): NO